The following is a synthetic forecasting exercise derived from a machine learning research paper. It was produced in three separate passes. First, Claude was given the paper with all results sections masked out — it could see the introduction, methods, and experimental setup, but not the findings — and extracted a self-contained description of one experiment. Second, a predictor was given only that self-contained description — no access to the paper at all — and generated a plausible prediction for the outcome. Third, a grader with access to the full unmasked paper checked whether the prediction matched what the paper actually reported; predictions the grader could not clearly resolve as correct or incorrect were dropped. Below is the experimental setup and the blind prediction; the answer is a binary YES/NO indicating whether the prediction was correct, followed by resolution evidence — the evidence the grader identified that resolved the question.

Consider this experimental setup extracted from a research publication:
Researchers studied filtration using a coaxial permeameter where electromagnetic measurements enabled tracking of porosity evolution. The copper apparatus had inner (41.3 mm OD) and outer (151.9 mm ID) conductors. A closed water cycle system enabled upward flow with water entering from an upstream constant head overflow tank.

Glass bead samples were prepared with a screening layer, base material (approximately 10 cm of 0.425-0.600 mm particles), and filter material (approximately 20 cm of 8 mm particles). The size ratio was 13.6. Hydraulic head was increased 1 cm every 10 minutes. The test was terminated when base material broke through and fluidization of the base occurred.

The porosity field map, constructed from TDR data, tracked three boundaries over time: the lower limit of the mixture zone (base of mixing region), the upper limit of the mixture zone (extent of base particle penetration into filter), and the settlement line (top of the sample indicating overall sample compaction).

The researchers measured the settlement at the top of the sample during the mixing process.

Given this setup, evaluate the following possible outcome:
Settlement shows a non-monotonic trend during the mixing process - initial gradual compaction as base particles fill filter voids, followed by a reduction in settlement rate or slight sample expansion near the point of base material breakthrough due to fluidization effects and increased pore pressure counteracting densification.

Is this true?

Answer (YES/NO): NO